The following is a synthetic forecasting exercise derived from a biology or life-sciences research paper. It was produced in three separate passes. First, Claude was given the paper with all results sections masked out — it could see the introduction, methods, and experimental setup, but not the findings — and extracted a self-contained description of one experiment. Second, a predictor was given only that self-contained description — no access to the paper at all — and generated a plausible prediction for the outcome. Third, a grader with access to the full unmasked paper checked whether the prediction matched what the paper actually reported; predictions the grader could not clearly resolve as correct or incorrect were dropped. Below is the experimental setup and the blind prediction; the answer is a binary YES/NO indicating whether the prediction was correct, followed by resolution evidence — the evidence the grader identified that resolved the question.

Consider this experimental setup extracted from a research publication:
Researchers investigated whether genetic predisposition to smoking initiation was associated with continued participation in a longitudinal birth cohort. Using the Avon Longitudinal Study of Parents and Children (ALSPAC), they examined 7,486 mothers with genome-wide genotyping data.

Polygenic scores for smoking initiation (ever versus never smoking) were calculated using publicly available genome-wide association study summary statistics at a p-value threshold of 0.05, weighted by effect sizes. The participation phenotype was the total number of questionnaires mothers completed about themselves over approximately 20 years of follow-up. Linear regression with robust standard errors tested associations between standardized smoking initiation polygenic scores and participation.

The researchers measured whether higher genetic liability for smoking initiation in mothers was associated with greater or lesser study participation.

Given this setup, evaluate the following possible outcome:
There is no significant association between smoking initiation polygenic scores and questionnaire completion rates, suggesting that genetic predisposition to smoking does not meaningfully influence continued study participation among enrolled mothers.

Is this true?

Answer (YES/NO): NO